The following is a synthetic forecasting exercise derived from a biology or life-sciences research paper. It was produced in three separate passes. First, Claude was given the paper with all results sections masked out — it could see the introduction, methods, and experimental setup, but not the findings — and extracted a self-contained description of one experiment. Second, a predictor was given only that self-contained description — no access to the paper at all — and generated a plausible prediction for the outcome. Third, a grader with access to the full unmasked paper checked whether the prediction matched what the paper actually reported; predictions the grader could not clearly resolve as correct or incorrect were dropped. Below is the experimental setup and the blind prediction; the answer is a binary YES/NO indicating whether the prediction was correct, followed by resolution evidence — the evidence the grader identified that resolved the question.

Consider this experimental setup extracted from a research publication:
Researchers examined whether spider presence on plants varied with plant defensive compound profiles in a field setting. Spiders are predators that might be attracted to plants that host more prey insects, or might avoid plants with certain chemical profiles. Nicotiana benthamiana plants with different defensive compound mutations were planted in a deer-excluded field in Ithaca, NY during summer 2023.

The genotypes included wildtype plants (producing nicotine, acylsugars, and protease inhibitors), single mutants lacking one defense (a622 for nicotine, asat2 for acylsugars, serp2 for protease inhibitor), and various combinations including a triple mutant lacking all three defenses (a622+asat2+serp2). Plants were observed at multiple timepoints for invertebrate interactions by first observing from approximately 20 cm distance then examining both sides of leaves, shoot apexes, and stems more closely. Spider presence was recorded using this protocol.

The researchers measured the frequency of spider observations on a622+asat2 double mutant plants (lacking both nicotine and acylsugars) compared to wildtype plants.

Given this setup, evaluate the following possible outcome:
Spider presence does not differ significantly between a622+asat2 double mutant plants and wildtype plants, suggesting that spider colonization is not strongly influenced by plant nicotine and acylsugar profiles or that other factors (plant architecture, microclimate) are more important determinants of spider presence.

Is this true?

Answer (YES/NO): NO